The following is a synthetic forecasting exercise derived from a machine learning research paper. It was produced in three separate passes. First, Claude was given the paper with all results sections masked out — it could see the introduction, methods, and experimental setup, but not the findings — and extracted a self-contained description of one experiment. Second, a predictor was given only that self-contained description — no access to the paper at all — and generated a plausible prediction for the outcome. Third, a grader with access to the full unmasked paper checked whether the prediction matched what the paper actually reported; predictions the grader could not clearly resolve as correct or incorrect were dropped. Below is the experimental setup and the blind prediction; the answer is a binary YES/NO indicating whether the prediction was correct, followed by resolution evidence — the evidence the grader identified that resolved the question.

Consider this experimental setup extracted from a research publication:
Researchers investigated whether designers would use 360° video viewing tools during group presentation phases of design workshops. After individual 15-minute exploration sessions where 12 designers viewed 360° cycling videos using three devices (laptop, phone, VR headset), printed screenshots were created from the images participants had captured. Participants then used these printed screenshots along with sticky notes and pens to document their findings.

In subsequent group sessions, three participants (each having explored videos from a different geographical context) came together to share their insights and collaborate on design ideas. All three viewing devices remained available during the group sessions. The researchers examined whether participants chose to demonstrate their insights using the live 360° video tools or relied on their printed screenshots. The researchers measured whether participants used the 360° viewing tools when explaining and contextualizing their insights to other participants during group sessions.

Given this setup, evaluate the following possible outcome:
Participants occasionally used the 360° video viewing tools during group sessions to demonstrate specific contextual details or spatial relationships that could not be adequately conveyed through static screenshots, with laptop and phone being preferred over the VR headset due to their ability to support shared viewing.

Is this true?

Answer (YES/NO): NO